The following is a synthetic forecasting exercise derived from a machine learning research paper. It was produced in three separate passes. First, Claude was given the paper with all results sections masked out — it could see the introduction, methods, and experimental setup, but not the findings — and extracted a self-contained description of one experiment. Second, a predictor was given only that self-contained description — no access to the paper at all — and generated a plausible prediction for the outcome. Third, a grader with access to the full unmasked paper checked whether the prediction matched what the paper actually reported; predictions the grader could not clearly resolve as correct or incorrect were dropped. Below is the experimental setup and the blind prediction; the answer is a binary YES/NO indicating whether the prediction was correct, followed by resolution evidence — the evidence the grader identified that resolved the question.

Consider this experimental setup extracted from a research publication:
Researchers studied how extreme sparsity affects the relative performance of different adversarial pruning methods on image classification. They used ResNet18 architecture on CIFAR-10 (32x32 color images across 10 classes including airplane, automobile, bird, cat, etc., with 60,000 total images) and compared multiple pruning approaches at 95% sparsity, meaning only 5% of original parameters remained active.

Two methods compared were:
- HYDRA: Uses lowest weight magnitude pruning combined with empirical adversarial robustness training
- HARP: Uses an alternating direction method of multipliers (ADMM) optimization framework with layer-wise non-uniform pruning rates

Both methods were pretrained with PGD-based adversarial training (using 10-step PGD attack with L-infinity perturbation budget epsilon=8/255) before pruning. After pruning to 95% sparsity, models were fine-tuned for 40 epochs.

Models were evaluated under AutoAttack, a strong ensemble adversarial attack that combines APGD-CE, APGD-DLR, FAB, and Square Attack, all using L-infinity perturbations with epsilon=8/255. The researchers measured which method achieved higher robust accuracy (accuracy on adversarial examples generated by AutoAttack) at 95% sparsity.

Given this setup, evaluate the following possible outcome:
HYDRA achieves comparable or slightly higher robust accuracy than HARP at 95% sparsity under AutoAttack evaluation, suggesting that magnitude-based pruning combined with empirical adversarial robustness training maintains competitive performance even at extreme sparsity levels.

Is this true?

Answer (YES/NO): NO